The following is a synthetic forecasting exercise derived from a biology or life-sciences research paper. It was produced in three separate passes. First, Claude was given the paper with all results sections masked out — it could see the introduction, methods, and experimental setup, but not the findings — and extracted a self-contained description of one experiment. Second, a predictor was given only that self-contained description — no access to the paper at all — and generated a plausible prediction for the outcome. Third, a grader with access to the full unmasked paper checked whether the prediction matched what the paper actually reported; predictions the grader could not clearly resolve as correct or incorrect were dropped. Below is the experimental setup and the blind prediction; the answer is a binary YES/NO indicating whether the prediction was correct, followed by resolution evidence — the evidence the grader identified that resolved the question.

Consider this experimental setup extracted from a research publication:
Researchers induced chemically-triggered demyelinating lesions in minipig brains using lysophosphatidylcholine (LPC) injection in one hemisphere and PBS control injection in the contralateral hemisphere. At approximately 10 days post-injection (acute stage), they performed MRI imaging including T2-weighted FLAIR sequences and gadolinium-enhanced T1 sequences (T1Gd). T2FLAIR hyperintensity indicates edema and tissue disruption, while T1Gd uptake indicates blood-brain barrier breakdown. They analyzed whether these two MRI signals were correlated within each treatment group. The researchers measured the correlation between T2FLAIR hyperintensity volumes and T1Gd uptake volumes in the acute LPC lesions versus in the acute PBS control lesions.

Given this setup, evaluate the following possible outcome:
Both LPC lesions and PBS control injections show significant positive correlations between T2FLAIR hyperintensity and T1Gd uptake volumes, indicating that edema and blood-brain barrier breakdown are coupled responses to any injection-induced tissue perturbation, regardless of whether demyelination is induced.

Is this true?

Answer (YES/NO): NO